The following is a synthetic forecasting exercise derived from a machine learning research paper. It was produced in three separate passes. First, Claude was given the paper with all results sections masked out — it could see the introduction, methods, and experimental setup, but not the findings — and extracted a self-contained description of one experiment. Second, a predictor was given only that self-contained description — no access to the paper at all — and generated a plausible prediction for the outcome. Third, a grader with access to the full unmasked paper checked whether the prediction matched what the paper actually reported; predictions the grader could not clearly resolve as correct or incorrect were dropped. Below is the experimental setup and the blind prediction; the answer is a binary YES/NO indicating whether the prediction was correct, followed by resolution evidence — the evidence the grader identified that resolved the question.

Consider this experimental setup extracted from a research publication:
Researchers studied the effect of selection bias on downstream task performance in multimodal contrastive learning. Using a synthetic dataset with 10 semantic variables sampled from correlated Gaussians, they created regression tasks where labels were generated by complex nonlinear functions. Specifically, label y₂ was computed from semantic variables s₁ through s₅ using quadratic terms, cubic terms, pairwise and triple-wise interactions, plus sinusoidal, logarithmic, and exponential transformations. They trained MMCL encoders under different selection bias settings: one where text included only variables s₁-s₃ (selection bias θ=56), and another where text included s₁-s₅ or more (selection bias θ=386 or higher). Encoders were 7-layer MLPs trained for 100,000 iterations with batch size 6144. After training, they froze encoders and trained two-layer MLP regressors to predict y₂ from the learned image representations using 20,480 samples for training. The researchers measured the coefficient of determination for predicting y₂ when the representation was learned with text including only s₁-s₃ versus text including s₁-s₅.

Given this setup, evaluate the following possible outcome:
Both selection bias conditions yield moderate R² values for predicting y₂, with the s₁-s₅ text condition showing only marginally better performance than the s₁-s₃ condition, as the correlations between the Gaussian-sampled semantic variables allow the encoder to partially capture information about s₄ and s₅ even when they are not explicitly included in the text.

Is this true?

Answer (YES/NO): NO